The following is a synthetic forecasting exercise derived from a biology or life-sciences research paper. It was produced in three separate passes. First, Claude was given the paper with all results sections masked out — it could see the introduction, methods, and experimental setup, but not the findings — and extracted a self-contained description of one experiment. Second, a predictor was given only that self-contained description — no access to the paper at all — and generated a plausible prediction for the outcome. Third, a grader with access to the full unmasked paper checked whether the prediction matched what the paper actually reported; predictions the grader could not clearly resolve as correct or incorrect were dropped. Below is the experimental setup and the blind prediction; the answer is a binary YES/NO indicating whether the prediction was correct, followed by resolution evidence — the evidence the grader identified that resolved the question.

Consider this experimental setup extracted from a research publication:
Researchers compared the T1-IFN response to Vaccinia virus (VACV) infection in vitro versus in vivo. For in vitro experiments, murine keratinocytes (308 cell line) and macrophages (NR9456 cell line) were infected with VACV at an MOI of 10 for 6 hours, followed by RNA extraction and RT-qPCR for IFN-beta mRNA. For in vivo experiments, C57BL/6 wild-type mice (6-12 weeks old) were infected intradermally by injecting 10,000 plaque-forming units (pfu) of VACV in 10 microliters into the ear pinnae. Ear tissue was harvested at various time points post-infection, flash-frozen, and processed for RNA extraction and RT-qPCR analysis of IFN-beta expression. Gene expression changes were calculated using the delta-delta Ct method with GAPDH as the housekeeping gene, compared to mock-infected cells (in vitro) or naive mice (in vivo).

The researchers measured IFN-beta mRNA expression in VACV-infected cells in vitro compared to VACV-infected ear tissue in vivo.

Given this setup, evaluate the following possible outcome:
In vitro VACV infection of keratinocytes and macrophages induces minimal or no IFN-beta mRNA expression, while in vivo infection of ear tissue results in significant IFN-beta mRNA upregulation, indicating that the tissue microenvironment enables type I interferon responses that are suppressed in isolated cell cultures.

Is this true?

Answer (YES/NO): YES